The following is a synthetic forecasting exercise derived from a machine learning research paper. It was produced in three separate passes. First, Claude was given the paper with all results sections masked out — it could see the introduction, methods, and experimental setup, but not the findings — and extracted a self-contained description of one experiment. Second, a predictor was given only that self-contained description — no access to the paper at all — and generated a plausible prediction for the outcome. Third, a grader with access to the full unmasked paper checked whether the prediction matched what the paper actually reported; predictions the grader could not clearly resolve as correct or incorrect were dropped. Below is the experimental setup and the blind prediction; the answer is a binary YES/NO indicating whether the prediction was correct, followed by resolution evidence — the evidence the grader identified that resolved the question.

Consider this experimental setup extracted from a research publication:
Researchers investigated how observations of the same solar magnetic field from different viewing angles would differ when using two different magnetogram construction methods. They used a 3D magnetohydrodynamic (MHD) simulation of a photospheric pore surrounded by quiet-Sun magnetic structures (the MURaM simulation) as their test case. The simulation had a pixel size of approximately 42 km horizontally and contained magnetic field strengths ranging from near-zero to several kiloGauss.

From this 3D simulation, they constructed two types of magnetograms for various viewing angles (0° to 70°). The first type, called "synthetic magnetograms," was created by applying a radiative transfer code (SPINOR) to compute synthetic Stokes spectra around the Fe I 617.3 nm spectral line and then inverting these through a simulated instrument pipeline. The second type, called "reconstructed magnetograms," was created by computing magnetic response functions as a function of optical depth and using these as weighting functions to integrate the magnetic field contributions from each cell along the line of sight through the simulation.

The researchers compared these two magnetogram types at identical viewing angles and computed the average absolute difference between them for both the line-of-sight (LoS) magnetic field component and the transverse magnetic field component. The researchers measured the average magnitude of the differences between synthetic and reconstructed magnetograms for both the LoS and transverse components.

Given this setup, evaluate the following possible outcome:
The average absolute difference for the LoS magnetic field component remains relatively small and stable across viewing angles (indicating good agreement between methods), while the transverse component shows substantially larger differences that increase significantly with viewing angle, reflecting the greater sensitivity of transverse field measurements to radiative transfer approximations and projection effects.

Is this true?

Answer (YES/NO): NO